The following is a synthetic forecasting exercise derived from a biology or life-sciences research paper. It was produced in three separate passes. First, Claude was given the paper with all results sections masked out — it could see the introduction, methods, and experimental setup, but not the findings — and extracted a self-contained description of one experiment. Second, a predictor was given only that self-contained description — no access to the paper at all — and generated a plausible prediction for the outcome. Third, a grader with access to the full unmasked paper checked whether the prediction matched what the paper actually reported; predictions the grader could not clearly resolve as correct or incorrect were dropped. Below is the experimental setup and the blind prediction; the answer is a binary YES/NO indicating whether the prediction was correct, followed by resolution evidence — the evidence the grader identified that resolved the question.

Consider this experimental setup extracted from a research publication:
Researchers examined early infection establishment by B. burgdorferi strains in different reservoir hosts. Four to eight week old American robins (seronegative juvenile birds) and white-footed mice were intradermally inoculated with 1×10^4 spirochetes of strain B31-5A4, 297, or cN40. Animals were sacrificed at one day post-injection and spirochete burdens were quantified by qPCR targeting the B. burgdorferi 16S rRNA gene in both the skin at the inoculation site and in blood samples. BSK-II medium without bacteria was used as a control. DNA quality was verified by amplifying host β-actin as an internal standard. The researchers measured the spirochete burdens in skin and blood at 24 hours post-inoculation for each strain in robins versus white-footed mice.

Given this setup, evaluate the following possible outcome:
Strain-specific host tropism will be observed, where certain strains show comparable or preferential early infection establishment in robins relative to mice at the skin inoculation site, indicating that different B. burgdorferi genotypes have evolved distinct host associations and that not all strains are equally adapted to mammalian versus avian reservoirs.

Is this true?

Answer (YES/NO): YES